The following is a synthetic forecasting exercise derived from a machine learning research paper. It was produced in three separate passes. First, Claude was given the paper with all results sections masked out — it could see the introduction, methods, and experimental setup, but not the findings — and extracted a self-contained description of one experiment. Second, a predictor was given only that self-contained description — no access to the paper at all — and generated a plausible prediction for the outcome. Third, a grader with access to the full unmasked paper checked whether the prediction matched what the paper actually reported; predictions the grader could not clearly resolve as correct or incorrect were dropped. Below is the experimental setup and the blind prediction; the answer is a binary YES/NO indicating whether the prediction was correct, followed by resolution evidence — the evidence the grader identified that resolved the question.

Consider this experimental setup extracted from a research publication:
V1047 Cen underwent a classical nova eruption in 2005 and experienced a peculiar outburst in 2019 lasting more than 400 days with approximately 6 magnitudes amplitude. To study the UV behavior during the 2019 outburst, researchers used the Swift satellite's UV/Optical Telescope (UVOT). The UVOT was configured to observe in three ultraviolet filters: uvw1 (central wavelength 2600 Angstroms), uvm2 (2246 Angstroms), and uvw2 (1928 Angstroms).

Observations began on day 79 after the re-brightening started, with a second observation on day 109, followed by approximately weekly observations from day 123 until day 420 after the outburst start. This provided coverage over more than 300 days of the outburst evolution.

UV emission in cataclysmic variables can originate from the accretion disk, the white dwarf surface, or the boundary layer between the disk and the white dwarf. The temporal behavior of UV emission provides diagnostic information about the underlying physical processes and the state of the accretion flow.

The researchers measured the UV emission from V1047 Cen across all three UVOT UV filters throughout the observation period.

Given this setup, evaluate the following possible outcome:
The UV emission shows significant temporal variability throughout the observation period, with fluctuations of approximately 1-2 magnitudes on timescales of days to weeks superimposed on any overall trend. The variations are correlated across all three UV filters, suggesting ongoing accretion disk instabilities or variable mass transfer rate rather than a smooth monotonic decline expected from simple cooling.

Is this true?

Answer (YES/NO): NO